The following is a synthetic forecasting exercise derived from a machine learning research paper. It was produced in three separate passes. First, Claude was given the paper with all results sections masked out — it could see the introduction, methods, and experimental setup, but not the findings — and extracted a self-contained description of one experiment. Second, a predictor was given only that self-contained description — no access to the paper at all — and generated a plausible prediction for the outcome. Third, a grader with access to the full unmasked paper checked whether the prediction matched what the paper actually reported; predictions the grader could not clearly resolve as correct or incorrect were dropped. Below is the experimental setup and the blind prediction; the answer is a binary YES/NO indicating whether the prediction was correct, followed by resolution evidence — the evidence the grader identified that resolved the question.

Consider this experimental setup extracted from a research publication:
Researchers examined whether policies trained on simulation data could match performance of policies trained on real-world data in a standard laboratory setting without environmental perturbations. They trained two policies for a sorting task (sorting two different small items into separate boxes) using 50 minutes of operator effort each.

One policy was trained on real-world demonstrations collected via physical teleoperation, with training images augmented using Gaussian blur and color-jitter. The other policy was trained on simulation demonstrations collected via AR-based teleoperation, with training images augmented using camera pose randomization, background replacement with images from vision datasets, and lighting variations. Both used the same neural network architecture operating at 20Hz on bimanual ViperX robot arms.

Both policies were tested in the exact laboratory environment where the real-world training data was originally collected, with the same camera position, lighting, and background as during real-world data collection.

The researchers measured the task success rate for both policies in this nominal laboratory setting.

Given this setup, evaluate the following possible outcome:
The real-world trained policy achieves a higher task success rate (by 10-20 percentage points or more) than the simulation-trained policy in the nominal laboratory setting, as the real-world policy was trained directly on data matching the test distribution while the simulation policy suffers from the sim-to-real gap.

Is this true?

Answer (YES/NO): NO